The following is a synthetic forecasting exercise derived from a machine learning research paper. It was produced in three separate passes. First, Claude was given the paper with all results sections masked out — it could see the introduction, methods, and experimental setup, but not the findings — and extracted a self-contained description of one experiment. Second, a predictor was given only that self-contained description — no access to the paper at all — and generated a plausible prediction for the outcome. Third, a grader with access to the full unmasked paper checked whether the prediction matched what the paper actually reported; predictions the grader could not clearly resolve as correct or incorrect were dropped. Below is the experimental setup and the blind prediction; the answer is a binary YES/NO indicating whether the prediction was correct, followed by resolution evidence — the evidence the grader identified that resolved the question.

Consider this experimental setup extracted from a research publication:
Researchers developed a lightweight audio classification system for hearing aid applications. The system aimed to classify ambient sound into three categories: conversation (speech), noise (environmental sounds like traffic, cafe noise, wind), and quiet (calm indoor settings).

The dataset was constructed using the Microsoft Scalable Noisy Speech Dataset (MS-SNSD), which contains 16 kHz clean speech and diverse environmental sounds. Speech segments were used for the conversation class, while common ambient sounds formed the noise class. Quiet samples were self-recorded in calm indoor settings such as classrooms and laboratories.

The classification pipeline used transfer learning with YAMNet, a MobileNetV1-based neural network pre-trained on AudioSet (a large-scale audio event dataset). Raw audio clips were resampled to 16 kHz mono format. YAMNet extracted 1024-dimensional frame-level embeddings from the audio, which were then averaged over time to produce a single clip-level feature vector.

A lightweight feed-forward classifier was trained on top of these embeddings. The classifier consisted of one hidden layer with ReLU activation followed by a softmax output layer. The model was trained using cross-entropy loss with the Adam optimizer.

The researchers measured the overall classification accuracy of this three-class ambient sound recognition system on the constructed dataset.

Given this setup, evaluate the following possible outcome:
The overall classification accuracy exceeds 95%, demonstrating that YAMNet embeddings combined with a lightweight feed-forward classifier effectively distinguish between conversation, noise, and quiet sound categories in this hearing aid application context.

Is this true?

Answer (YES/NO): NO